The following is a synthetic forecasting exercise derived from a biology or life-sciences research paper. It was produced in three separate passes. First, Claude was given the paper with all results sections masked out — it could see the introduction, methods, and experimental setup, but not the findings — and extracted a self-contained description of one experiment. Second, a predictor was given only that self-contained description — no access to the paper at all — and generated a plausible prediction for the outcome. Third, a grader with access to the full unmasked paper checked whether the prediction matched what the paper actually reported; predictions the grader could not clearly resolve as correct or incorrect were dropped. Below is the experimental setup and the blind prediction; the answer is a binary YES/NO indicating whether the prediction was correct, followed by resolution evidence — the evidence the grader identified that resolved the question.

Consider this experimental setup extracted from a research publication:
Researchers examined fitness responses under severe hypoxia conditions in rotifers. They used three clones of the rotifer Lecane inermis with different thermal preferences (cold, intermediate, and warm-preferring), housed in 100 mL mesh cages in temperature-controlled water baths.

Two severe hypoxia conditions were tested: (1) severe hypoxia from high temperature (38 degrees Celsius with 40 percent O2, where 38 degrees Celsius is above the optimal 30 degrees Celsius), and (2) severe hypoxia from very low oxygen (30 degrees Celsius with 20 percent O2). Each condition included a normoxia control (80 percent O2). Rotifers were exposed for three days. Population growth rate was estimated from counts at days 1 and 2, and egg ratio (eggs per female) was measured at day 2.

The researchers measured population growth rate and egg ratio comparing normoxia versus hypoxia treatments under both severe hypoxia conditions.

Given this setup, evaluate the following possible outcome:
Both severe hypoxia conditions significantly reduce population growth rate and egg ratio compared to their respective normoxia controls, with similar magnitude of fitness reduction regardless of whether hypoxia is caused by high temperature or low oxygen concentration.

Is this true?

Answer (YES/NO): NO